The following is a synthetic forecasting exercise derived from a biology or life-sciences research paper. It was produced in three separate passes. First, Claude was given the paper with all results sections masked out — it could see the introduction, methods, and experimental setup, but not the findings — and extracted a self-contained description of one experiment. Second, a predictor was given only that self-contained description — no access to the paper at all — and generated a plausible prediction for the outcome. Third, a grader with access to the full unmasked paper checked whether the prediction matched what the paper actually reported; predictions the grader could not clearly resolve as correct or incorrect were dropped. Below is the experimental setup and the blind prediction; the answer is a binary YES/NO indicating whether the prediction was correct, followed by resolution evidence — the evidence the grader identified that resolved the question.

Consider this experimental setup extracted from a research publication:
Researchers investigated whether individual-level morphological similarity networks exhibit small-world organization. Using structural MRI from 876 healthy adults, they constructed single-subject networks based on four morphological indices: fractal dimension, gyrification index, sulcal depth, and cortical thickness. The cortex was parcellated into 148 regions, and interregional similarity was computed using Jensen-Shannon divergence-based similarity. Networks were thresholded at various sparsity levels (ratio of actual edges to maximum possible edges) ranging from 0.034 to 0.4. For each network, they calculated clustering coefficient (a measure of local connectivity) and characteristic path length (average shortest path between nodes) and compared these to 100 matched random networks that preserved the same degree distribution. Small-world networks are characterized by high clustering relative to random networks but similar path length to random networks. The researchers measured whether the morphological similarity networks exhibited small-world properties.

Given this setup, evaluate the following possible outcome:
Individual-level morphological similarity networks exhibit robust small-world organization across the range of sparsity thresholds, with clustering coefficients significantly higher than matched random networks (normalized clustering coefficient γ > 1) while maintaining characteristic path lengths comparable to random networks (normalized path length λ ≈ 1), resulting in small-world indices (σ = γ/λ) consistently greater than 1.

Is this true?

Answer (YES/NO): YES